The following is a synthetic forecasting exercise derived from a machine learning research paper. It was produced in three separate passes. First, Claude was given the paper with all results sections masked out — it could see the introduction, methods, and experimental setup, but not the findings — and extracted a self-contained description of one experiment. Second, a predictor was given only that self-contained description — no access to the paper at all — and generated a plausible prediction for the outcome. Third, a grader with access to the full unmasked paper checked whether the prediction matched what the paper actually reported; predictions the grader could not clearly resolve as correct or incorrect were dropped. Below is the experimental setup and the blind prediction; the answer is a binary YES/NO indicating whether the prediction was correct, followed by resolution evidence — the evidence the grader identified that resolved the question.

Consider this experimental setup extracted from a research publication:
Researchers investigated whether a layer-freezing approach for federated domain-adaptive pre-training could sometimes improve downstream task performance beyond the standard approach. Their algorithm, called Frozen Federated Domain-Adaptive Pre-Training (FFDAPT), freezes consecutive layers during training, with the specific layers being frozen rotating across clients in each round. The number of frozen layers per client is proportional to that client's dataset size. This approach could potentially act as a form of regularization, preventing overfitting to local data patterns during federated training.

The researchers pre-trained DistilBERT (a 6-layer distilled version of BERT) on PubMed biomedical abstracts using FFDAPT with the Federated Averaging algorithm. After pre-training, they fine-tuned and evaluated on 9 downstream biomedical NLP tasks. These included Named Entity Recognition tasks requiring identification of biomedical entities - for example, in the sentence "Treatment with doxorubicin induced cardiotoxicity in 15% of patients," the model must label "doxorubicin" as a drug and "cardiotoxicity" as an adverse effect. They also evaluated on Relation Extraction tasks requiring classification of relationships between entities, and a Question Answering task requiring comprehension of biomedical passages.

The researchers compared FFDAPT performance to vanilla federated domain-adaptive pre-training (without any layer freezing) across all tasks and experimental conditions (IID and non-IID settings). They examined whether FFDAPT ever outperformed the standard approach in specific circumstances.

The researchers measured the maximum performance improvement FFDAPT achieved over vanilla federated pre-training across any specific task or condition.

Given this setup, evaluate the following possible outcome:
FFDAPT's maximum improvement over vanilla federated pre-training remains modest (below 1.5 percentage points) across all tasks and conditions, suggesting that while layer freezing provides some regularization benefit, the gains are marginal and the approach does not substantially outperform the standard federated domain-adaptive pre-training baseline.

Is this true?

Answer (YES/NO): NO